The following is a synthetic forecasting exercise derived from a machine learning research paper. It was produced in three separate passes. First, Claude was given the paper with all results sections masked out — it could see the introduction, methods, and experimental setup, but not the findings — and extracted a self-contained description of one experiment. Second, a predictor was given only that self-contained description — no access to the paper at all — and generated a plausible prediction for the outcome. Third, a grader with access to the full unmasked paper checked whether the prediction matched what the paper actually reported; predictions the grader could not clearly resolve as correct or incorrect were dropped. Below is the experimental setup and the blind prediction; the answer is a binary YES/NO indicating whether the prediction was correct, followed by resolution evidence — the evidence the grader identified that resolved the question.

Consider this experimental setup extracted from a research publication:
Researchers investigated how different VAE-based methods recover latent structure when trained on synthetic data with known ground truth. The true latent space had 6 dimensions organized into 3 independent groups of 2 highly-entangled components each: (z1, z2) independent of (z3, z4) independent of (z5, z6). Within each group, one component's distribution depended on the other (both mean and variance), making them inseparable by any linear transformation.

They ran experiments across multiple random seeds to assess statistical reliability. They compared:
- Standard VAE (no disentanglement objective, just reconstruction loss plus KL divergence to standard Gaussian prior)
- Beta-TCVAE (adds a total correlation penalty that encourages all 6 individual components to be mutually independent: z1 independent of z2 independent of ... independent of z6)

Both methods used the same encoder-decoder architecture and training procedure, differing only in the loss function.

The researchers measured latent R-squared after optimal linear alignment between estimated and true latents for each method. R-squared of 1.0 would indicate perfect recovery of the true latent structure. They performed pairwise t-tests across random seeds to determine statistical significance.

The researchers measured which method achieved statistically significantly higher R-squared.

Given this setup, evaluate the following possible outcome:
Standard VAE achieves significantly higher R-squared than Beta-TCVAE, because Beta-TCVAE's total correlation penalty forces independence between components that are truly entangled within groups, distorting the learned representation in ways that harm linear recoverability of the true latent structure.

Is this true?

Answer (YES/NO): NO